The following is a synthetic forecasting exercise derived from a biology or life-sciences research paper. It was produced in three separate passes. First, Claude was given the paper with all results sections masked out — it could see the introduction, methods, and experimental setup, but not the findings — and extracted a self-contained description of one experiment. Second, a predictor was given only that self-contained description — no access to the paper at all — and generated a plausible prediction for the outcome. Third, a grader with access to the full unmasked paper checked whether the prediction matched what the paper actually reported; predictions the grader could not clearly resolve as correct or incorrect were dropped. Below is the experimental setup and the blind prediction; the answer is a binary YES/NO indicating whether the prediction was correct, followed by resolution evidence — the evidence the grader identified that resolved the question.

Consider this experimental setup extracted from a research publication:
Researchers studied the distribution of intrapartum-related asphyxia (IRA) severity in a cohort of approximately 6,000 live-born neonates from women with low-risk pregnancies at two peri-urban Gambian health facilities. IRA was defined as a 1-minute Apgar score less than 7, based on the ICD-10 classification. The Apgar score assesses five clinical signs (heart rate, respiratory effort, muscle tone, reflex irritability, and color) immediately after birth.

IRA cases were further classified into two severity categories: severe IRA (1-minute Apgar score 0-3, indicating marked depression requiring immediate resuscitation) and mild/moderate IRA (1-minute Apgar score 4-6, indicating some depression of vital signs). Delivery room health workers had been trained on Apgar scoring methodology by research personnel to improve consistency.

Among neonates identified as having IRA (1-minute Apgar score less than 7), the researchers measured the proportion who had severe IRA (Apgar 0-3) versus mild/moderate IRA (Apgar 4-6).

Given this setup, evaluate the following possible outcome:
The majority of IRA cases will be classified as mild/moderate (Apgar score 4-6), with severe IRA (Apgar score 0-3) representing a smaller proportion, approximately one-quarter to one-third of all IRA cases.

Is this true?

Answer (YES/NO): NO